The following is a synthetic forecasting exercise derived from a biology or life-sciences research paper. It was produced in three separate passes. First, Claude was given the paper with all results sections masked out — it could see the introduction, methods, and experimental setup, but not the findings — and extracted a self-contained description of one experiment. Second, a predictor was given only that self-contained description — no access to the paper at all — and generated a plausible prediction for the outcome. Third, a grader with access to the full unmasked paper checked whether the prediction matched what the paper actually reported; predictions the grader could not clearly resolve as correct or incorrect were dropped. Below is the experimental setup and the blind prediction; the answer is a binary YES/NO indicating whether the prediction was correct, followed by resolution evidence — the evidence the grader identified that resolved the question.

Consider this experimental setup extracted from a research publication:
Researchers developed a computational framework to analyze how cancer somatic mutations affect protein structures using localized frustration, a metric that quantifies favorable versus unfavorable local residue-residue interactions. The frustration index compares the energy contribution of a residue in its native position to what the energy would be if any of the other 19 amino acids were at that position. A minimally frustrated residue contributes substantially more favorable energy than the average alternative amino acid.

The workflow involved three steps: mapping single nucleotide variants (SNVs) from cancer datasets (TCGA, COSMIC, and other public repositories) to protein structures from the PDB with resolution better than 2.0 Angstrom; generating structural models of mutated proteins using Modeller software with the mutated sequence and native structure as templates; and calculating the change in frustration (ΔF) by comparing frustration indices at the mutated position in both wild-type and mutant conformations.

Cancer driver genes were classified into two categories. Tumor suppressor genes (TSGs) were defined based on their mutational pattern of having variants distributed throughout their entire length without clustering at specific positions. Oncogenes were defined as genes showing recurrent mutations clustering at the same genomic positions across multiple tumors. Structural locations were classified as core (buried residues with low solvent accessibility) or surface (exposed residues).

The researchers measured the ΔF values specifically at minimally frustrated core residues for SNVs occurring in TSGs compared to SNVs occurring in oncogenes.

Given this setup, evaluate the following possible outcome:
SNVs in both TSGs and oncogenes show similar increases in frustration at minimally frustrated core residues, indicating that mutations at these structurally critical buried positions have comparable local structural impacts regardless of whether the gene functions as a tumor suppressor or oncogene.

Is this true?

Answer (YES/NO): NO